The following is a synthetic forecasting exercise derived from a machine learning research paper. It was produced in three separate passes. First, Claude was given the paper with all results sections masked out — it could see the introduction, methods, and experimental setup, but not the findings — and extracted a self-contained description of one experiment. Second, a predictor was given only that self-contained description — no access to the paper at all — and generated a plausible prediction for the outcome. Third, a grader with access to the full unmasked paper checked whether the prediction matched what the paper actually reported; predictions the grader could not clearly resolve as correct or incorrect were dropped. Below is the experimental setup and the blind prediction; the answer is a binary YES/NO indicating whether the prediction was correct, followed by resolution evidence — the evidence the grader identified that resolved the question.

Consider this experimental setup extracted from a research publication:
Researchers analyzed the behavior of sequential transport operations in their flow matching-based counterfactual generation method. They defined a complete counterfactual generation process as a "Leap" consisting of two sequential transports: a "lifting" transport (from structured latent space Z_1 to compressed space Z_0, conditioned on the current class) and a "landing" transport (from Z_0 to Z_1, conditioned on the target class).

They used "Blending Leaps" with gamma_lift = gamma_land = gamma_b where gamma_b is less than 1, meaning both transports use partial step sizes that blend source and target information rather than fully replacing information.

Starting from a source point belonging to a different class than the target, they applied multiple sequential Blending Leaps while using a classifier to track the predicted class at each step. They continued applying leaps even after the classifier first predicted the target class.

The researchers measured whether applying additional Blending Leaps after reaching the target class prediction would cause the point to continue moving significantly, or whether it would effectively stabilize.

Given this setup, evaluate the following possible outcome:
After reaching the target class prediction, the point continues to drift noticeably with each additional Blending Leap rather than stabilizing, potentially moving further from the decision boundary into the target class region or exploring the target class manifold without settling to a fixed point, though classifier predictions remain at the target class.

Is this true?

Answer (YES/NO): NO